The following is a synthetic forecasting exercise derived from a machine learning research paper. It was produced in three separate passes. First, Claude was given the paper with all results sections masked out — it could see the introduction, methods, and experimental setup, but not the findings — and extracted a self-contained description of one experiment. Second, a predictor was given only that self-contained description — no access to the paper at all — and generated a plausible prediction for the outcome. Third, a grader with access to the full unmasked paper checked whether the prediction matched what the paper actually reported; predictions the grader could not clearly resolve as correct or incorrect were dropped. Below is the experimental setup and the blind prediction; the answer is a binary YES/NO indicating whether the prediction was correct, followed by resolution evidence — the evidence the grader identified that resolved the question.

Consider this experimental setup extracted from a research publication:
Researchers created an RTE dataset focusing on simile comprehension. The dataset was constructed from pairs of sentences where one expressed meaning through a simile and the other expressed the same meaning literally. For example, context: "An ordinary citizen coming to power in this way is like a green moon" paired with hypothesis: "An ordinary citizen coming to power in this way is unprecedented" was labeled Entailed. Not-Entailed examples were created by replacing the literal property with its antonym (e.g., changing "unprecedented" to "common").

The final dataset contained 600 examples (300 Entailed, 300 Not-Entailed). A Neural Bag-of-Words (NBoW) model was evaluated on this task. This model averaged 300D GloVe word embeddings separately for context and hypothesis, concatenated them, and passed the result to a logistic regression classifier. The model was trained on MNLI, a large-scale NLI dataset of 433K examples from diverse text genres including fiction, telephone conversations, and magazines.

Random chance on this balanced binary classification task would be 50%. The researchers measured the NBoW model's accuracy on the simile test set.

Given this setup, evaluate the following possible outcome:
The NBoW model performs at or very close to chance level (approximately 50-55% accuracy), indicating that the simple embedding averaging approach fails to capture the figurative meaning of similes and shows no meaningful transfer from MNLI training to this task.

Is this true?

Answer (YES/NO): YES